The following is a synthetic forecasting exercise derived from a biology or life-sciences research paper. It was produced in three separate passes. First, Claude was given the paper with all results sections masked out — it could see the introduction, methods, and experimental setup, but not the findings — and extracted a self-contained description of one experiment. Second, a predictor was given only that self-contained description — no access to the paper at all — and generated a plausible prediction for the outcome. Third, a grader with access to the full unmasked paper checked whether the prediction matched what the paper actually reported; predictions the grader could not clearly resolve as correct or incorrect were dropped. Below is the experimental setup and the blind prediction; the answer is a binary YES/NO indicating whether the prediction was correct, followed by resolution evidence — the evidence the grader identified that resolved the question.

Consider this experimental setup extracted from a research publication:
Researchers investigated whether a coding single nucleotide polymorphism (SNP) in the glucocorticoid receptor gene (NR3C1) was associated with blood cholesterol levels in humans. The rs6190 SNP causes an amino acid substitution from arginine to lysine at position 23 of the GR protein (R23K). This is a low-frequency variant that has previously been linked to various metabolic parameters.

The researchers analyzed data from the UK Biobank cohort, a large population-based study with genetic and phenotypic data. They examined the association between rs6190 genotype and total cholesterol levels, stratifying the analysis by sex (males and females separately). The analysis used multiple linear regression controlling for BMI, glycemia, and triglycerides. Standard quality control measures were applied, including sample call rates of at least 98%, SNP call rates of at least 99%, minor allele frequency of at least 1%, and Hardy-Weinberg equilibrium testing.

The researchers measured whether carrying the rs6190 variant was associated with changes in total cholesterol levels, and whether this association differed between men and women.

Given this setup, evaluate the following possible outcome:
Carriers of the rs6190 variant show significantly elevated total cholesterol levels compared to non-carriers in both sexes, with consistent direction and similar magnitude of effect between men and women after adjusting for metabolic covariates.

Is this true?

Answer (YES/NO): NO